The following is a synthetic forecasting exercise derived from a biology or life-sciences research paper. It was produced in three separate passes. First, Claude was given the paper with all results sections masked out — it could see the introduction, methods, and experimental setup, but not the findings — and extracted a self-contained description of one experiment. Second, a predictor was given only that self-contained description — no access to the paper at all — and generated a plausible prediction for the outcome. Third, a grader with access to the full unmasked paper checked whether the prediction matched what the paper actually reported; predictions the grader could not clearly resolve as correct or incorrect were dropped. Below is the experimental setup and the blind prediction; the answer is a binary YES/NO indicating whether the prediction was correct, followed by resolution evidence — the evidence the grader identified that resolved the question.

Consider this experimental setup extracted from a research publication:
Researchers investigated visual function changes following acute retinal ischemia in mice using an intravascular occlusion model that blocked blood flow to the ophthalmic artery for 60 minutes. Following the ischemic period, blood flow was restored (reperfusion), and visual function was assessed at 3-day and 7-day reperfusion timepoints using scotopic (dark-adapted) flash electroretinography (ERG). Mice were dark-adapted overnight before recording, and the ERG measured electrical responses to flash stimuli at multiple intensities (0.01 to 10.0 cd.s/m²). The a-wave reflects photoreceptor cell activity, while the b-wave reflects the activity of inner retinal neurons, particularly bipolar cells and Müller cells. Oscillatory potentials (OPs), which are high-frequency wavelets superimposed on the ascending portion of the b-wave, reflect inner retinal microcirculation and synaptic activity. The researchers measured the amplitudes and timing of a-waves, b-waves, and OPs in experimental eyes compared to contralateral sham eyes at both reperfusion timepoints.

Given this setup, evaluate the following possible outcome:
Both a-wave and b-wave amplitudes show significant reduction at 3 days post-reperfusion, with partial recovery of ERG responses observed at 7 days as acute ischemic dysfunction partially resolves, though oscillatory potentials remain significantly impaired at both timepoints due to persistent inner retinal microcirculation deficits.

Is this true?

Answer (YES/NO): NO